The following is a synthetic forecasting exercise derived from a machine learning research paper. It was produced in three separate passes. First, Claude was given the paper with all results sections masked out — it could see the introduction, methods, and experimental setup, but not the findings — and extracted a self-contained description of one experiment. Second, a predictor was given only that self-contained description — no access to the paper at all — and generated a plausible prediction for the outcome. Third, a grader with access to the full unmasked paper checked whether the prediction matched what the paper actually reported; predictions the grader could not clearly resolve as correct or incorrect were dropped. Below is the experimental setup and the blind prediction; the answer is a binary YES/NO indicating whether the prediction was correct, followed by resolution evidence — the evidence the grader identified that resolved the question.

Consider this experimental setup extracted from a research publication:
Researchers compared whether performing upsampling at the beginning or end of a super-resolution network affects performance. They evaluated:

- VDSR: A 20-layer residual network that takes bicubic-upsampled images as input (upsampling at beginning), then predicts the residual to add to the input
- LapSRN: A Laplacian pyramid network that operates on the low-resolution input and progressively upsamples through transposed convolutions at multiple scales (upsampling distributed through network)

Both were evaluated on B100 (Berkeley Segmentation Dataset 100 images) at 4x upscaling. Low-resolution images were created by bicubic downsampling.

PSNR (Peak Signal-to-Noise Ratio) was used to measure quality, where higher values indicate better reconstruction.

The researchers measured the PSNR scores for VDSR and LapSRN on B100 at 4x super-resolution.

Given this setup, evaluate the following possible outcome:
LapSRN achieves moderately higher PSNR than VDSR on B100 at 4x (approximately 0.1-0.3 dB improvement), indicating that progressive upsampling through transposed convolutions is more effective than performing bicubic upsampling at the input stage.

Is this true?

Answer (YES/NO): NO